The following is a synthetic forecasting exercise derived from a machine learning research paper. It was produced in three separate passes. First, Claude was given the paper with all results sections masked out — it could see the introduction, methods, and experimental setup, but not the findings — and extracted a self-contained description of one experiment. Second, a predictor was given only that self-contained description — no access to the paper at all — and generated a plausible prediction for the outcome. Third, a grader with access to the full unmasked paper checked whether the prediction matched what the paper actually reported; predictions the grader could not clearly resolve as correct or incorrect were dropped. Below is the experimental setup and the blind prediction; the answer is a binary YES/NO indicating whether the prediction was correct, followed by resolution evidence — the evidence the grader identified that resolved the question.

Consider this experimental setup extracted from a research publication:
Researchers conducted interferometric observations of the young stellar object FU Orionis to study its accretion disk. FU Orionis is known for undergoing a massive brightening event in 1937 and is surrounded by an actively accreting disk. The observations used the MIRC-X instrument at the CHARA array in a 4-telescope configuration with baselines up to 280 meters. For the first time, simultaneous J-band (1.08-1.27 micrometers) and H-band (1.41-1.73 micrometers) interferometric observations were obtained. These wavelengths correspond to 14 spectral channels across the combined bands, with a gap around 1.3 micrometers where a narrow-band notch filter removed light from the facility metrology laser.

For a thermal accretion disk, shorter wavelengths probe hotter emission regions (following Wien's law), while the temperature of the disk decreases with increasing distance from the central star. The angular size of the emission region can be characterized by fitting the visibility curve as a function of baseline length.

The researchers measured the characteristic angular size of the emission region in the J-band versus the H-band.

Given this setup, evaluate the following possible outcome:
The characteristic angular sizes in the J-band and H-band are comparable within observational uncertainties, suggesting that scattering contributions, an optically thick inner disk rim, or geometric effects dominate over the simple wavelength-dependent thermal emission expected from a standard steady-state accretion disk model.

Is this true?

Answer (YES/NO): NO